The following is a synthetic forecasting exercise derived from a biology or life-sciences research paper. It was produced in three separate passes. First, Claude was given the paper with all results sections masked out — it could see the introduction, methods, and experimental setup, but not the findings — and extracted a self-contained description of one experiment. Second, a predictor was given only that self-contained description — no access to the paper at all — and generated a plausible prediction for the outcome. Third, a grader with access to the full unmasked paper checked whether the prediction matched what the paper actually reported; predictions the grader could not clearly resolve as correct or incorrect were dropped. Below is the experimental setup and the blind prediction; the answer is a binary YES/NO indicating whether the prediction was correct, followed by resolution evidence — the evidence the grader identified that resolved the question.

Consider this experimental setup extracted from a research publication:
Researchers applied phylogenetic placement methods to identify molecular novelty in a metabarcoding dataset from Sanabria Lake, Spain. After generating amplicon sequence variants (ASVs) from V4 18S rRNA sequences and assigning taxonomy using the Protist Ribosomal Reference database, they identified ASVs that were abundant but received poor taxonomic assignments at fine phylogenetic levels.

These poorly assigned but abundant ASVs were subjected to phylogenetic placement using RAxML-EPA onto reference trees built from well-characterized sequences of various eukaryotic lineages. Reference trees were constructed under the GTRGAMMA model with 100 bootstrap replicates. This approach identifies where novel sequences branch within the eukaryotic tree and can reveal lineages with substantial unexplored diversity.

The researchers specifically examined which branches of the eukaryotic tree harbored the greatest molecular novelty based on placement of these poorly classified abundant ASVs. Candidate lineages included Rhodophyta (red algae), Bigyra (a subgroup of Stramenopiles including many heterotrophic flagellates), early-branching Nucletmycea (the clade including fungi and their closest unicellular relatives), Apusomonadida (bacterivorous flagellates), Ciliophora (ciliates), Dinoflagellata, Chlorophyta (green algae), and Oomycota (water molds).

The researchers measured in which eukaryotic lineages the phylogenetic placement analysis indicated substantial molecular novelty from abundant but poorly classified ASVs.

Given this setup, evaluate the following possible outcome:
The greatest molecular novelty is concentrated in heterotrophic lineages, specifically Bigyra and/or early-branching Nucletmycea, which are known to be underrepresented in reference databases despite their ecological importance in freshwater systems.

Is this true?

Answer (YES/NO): NO